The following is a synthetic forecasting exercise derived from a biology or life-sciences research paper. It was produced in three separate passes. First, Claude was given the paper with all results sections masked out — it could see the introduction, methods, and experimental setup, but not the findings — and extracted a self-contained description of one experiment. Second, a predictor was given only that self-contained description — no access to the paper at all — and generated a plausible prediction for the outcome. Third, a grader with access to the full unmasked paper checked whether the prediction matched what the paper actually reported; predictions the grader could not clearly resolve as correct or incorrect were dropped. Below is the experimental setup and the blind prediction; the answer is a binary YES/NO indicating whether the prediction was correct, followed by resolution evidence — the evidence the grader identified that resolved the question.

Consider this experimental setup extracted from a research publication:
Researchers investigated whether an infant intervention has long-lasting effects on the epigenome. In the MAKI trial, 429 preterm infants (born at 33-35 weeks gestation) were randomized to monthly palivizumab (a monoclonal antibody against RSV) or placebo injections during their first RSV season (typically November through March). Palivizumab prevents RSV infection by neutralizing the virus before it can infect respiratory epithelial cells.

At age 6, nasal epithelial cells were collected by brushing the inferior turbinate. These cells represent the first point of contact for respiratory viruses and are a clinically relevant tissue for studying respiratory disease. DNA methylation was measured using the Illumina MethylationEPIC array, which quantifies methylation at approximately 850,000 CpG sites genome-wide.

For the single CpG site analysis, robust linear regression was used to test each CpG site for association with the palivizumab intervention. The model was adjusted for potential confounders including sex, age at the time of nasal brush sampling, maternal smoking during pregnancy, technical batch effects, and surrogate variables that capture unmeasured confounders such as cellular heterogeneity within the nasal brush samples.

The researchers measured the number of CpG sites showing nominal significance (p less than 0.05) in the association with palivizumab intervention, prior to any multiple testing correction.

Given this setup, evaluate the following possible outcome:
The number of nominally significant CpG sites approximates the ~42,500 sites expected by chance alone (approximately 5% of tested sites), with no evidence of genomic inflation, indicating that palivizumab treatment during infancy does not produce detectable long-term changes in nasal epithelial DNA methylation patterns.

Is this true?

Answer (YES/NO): NO